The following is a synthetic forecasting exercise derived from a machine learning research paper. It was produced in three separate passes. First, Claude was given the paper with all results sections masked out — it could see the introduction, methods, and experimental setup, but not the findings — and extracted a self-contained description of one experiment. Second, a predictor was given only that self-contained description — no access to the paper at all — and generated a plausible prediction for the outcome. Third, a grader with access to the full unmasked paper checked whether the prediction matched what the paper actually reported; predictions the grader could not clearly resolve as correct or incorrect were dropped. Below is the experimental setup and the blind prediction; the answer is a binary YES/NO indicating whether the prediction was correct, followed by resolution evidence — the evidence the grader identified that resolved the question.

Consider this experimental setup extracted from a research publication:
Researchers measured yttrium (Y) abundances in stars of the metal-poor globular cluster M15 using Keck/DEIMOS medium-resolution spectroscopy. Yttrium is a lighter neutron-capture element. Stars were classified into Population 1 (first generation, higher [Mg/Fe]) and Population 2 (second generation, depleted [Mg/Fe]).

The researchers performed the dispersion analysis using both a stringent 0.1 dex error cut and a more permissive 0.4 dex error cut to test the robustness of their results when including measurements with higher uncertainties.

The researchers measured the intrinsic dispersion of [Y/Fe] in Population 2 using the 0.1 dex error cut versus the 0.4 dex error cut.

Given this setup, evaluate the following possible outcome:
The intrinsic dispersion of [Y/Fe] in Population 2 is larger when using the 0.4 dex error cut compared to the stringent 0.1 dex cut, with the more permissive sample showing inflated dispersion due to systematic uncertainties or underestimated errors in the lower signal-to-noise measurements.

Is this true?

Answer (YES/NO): NO